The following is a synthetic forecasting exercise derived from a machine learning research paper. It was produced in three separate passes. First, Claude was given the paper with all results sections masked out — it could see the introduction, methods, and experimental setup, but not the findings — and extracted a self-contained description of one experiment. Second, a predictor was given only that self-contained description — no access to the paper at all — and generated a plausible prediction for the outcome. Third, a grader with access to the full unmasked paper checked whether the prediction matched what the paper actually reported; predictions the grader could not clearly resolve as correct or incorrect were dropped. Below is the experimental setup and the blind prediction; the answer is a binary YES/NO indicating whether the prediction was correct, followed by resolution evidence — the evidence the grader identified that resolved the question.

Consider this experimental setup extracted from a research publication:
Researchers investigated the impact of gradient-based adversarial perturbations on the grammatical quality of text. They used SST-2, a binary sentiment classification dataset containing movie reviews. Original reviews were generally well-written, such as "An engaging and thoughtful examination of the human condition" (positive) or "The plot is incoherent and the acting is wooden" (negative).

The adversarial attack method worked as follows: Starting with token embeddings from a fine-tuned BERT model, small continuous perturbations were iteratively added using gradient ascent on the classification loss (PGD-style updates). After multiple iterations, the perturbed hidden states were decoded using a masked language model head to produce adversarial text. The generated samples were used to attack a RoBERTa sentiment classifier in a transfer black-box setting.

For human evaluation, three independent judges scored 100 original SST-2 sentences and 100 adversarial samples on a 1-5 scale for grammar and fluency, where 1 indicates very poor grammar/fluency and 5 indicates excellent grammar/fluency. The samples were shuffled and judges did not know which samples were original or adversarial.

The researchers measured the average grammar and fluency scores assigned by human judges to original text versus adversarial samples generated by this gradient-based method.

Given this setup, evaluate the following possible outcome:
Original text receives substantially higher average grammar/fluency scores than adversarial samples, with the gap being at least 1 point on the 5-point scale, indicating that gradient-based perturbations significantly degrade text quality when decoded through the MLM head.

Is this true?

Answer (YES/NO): YES